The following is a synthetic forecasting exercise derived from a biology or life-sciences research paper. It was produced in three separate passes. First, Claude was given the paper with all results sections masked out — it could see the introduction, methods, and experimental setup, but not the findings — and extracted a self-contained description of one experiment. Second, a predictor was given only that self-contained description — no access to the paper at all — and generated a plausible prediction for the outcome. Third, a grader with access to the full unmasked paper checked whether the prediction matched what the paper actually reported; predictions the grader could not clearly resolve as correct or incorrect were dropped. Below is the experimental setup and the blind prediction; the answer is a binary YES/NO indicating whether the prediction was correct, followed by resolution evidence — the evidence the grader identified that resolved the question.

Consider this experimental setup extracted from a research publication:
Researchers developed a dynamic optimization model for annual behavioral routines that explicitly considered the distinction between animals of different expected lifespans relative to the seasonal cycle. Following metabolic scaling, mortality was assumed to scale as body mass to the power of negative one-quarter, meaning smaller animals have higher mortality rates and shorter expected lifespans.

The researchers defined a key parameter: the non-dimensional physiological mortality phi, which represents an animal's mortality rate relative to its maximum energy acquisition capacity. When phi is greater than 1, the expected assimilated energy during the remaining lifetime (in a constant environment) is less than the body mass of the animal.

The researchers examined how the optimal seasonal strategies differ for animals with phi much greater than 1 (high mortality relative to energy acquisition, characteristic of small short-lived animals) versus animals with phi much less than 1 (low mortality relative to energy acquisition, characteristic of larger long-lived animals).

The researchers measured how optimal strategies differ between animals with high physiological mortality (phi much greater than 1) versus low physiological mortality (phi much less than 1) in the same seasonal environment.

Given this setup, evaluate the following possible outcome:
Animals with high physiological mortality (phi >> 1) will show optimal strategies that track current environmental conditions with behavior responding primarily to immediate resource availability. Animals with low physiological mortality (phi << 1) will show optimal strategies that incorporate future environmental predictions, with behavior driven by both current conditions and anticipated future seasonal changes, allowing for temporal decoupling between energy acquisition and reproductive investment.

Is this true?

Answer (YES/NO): YES